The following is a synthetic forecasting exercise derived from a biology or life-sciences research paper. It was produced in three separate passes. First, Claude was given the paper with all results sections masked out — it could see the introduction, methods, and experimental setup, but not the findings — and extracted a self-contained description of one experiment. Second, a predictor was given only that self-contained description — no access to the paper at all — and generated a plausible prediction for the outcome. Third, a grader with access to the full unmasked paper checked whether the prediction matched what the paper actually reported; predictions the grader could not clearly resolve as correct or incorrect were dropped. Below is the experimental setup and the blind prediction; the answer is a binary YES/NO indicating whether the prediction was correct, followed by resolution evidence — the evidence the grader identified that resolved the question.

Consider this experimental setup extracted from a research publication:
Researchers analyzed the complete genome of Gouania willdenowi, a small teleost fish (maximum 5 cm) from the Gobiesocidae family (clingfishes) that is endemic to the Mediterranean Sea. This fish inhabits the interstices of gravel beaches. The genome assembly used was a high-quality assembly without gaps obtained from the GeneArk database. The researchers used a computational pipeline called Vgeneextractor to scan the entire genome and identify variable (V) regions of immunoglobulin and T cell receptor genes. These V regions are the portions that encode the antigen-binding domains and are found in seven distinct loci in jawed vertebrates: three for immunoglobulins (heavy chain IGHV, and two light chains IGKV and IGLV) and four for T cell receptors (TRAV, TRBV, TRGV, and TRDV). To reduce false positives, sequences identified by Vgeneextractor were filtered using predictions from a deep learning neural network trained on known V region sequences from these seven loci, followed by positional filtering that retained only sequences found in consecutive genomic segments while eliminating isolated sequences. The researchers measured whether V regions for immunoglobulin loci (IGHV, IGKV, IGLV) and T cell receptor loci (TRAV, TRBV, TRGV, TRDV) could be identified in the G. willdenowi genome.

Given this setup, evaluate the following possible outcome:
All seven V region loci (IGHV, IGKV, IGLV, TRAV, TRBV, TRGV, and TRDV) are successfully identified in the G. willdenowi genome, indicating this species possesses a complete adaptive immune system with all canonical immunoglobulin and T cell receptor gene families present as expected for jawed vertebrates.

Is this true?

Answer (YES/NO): NO